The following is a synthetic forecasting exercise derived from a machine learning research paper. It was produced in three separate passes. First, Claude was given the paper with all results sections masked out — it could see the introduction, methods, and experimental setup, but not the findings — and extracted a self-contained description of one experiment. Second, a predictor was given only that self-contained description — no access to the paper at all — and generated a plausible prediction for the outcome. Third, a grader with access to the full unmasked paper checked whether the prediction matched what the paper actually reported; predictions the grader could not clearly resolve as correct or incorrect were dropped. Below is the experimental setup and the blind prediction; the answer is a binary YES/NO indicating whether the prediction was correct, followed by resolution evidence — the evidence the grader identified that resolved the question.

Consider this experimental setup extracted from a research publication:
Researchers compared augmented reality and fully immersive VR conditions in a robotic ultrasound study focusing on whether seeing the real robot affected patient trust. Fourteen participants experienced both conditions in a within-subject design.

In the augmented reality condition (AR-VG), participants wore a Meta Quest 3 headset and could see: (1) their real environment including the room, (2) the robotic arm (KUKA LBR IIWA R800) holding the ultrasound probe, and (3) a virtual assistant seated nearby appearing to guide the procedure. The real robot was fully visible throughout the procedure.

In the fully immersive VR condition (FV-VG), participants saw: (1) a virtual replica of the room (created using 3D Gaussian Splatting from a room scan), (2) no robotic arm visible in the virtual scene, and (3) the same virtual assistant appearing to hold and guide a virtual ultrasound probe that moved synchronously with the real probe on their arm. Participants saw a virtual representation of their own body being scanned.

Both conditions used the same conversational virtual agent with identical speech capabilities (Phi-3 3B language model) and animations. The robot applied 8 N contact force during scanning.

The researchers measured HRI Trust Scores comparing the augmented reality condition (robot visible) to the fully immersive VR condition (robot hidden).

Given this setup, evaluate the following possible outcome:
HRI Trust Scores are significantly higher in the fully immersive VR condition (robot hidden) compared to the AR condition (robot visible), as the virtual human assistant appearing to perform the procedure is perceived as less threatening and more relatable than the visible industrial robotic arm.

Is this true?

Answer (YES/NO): NO